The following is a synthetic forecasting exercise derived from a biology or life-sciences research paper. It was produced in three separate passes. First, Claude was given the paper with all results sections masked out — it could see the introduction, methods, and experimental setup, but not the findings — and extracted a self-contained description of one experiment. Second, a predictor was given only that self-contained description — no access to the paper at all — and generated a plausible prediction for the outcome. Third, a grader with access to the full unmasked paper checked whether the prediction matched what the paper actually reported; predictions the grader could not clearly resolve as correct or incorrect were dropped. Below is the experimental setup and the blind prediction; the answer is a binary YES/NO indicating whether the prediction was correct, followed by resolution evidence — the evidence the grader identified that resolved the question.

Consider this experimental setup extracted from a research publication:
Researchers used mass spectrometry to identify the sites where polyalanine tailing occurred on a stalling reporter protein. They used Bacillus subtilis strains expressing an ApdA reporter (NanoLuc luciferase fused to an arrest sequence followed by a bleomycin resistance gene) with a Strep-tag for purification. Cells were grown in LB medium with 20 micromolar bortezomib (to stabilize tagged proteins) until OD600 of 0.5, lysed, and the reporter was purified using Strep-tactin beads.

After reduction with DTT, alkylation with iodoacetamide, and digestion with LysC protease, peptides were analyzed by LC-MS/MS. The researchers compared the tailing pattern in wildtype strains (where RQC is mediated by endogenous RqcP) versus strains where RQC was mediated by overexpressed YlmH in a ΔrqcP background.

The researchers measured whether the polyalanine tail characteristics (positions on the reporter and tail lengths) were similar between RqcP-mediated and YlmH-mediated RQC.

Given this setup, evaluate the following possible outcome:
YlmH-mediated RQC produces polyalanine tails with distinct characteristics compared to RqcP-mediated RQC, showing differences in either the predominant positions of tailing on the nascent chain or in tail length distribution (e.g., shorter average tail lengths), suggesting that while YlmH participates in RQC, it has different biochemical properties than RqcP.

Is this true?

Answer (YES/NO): NO